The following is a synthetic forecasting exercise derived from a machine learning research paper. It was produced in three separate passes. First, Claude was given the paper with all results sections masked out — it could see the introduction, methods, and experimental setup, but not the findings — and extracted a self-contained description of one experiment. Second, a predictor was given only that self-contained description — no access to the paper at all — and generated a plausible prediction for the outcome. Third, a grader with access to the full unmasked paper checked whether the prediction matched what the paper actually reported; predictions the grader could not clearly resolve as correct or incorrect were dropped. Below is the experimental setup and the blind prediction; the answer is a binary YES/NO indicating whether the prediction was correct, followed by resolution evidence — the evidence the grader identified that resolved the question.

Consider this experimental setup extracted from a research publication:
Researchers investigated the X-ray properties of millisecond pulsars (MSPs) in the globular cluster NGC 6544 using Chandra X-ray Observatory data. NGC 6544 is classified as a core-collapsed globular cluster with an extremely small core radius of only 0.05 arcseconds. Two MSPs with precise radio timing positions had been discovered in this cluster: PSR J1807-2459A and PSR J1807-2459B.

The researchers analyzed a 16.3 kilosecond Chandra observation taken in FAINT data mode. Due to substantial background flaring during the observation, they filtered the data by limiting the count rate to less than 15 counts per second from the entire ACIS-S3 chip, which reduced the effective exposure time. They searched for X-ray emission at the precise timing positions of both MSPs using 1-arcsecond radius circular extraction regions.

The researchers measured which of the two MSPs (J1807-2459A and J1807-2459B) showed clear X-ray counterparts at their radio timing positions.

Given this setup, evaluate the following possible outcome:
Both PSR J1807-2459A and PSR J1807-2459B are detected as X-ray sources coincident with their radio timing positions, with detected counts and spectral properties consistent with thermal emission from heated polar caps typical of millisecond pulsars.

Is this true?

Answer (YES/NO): NO